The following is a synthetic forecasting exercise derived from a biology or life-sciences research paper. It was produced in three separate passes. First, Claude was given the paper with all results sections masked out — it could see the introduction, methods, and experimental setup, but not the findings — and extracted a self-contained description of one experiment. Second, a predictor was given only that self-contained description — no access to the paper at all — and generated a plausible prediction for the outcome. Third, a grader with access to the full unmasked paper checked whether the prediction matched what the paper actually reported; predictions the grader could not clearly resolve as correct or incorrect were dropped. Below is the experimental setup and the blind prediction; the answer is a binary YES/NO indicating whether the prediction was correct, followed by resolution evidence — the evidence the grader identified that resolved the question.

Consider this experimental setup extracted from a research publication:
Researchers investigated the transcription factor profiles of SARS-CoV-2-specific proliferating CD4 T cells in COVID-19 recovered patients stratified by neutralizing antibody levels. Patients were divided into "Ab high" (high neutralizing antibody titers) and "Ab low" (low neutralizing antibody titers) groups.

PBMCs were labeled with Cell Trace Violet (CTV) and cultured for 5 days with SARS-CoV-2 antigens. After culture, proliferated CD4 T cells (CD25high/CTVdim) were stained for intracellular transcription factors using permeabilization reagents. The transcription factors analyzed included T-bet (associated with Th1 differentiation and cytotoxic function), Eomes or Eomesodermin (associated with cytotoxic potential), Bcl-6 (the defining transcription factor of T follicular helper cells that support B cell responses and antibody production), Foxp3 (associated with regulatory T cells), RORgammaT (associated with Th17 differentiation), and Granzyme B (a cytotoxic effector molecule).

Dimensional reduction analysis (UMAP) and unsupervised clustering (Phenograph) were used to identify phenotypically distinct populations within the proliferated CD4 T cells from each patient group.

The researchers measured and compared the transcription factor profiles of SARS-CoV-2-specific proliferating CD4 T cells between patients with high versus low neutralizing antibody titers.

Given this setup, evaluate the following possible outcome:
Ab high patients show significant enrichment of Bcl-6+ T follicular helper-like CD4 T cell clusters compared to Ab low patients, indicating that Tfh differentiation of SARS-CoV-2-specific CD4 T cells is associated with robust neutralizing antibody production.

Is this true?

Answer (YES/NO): NO